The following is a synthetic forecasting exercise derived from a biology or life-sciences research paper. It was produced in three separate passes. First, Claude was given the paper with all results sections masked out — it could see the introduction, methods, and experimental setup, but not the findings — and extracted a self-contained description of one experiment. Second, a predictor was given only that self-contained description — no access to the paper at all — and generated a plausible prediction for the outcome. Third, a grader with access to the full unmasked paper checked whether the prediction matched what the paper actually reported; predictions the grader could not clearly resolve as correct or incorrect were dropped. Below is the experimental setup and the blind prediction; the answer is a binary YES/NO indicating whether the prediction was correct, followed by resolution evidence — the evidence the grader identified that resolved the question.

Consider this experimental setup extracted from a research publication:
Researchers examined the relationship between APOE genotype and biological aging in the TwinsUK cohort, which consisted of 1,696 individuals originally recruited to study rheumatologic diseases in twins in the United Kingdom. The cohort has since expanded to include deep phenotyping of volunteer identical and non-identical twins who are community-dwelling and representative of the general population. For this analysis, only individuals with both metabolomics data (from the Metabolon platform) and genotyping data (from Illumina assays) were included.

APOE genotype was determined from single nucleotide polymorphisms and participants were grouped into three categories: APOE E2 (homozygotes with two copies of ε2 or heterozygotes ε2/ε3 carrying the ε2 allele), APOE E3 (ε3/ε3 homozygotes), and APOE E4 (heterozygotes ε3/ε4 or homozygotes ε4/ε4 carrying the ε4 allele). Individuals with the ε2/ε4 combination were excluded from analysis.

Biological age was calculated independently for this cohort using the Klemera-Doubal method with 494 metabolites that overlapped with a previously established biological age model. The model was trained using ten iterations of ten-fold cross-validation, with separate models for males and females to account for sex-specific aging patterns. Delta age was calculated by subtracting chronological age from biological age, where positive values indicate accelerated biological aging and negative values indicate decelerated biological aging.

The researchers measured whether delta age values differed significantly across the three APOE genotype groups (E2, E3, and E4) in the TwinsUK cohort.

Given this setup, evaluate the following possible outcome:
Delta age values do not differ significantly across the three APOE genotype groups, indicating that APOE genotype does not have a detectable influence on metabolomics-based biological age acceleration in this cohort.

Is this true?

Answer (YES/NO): NO